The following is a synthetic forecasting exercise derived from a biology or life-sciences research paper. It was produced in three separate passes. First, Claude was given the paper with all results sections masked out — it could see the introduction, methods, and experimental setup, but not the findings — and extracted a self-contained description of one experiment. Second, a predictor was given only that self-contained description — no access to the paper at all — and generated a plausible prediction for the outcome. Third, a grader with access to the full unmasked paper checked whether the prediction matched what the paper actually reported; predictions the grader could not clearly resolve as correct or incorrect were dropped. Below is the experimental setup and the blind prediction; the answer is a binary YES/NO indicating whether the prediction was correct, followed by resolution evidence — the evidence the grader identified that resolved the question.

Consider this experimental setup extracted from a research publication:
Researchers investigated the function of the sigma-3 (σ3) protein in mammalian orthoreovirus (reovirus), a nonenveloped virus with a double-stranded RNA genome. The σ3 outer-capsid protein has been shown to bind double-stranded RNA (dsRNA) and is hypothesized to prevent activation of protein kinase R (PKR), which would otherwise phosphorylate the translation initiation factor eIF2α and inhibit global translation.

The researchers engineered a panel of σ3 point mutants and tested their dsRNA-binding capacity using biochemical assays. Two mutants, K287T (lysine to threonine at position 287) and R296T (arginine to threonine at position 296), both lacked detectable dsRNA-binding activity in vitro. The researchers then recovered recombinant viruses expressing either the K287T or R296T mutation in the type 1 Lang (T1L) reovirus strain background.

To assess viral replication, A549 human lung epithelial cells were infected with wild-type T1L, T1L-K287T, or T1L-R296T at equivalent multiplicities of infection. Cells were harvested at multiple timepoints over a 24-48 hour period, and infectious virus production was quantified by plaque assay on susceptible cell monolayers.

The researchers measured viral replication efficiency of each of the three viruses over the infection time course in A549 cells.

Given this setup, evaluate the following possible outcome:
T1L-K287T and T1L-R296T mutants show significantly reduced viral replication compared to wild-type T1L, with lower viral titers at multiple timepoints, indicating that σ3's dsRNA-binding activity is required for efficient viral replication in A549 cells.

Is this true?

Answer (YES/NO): NO